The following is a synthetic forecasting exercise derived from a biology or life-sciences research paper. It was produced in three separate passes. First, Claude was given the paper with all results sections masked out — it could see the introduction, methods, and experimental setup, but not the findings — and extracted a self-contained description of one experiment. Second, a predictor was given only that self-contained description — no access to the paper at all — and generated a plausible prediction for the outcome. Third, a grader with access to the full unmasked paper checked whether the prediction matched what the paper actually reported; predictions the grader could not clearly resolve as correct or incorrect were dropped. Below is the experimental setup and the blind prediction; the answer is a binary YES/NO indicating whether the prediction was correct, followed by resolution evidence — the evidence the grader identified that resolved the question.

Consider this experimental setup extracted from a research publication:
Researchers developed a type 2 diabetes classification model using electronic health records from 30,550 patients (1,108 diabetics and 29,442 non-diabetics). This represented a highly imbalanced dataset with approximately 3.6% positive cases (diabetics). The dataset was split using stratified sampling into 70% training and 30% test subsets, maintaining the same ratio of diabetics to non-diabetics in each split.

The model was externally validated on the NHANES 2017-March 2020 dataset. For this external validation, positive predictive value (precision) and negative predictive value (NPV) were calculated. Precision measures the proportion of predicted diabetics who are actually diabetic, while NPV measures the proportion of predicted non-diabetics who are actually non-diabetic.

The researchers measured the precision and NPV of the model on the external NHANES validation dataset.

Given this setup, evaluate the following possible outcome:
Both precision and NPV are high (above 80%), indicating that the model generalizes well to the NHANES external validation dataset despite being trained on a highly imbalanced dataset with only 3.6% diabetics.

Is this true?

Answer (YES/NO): NO